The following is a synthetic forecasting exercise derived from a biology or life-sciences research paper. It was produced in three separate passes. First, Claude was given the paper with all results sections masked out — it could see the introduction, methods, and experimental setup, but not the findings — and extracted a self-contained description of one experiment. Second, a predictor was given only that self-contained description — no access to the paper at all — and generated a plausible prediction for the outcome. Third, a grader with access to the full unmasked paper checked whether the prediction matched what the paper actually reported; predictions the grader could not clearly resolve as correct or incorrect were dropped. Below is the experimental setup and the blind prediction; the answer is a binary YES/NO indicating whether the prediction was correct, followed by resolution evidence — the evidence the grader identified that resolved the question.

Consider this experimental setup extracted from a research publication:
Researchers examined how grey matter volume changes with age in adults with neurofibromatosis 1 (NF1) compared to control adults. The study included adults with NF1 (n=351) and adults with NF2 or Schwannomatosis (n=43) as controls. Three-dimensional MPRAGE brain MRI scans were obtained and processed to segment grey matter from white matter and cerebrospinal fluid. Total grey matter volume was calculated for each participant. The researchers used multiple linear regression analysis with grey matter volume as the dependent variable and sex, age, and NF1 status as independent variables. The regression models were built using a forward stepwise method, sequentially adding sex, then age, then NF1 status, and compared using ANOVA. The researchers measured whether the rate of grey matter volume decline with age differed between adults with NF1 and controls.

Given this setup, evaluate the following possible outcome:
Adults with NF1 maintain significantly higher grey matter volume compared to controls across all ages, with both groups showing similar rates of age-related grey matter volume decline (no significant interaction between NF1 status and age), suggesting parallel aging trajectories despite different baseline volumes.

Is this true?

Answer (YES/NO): NO